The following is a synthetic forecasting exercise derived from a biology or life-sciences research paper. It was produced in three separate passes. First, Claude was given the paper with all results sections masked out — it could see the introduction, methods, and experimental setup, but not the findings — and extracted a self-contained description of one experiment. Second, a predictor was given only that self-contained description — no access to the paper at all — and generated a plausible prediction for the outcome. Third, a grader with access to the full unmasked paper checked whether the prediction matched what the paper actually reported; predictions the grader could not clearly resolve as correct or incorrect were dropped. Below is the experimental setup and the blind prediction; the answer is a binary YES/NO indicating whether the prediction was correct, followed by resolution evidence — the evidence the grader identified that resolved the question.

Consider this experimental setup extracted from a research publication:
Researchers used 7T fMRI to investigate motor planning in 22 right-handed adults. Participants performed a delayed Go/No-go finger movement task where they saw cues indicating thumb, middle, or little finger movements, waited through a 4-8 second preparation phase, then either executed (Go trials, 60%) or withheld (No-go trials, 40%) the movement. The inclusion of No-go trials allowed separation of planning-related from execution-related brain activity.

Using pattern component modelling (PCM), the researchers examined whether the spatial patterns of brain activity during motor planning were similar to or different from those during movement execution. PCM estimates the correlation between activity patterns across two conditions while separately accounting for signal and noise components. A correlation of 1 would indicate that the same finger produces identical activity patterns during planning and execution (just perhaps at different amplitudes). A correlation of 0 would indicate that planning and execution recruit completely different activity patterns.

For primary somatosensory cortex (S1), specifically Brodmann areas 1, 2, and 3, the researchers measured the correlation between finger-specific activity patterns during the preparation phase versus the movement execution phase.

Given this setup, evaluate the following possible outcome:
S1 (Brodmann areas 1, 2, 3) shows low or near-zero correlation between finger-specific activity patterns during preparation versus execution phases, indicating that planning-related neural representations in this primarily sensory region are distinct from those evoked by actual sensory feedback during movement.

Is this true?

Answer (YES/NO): NO